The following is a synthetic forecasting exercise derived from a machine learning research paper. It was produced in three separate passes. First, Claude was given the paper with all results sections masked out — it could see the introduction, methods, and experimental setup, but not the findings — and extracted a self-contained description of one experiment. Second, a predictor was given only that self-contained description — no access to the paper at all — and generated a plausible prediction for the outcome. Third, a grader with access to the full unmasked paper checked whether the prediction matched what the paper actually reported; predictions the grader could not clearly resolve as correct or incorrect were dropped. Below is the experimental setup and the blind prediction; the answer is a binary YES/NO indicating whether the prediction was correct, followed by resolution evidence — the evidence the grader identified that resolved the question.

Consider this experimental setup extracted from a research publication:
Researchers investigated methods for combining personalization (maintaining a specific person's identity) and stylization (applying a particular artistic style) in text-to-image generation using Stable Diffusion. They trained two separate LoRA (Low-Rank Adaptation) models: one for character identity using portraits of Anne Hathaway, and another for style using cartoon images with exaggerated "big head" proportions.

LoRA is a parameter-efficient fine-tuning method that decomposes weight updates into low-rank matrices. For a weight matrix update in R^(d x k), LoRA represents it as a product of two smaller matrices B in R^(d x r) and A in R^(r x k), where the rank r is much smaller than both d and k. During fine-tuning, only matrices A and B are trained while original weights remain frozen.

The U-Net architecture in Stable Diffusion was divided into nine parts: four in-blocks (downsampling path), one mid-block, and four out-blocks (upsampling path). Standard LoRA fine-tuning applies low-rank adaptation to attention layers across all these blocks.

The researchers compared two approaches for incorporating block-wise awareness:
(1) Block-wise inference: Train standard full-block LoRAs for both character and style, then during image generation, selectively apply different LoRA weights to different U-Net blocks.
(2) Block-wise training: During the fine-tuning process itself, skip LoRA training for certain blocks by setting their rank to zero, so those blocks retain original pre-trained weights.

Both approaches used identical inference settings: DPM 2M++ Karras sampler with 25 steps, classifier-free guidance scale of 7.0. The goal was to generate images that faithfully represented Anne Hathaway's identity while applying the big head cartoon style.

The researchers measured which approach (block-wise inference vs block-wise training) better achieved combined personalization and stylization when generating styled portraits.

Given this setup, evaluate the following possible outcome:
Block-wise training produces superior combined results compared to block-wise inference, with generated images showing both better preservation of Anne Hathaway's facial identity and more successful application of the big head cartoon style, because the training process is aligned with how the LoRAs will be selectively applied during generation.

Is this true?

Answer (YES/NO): YES